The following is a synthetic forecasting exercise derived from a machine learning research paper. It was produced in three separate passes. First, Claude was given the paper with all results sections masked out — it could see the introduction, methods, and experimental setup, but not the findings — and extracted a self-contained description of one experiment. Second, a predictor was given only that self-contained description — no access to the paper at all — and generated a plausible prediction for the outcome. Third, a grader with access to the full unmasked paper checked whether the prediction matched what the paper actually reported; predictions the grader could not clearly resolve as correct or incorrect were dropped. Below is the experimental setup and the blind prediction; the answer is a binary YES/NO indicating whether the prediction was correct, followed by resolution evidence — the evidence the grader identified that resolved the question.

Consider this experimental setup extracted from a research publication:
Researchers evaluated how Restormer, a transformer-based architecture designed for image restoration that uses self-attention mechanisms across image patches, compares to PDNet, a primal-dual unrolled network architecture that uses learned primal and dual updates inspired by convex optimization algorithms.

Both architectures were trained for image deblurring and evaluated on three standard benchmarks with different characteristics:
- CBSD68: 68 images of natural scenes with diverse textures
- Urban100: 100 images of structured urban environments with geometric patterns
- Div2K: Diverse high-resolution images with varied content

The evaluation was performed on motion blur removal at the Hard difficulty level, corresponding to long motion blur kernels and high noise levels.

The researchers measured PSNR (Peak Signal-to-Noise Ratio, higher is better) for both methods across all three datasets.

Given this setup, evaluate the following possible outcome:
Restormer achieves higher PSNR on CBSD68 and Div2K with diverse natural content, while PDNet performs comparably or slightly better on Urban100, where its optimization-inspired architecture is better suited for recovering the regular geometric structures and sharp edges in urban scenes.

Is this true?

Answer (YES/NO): NO